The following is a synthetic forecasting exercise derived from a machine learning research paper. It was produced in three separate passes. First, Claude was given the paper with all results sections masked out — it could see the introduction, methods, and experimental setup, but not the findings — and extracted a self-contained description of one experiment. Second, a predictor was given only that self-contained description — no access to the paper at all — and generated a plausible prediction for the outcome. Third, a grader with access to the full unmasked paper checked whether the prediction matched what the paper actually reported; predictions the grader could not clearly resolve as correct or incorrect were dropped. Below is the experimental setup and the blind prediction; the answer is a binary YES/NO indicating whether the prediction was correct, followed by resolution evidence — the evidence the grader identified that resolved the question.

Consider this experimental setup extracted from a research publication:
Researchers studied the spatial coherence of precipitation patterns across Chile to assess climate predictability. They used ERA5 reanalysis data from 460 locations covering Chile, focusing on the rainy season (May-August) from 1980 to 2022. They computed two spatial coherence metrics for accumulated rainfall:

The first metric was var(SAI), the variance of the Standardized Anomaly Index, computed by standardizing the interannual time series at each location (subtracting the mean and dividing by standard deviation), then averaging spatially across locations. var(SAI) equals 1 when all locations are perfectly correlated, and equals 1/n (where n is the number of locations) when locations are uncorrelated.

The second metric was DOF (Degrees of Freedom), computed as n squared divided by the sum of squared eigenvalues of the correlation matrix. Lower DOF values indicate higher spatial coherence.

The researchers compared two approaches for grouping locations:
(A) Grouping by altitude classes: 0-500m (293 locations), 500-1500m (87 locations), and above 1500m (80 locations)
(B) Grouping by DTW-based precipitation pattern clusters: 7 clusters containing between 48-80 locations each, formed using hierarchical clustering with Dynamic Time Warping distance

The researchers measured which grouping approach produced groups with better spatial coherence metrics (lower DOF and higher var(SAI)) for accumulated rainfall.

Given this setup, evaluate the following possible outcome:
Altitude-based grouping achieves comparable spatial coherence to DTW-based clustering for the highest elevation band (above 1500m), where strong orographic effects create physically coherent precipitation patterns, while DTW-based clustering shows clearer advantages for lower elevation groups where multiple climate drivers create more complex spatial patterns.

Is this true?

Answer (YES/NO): NO